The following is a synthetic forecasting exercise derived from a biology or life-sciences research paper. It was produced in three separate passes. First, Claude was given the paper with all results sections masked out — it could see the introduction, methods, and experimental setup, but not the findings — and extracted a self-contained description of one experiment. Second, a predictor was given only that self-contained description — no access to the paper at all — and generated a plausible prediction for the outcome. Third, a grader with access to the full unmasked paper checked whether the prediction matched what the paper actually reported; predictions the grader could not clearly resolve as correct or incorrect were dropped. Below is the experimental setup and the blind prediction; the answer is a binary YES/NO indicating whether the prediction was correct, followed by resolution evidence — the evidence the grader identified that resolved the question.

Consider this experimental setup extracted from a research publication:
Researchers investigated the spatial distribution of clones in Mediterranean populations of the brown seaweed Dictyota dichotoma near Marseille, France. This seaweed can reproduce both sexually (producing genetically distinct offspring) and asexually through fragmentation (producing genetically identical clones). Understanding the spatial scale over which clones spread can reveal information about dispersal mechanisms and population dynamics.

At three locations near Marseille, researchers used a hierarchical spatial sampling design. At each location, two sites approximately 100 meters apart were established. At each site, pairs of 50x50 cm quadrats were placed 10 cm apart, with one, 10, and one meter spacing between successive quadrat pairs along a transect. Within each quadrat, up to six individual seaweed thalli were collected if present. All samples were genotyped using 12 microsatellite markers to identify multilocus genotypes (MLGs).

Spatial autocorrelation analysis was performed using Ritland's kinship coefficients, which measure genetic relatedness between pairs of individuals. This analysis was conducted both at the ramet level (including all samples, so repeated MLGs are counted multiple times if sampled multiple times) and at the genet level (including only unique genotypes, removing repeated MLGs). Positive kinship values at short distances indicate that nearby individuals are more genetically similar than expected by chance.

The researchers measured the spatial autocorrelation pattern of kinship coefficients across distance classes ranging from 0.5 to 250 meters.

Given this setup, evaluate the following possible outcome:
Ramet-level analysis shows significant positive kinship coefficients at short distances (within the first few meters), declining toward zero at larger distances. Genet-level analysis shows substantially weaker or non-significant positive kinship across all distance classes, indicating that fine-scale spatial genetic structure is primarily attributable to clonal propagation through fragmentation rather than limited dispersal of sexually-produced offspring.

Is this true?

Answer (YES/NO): NO